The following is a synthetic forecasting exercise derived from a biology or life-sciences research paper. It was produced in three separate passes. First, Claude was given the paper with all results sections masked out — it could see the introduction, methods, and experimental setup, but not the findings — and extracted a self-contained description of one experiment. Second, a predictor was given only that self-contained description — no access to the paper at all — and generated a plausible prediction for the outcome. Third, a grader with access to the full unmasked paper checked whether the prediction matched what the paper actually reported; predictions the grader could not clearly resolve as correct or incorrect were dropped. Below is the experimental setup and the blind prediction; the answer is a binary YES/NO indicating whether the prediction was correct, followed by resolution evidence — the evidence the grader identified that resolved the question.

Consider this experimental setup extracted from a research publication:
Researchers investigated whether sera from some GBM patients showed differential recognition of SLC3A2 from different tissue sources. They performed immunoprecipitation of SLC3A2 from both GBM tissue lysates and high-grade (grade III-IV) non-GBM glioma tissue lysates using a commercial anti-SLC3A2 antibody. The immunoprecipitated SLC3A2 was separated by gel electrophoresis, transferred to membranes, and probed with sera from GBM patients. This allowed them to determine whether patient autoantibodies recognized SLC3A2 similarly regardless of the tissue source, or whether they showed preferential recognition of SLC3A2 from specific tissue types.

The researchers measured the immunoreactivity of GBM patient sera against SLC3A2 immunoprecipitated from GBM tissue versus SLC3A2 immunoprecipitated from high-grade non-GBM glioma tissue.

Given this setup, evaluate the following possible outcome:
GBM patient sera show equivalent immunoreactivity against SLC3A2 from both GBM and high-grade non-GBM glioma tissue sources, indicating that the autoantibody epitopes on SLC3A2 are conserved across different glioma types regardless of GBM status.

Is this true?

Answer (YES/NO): NO